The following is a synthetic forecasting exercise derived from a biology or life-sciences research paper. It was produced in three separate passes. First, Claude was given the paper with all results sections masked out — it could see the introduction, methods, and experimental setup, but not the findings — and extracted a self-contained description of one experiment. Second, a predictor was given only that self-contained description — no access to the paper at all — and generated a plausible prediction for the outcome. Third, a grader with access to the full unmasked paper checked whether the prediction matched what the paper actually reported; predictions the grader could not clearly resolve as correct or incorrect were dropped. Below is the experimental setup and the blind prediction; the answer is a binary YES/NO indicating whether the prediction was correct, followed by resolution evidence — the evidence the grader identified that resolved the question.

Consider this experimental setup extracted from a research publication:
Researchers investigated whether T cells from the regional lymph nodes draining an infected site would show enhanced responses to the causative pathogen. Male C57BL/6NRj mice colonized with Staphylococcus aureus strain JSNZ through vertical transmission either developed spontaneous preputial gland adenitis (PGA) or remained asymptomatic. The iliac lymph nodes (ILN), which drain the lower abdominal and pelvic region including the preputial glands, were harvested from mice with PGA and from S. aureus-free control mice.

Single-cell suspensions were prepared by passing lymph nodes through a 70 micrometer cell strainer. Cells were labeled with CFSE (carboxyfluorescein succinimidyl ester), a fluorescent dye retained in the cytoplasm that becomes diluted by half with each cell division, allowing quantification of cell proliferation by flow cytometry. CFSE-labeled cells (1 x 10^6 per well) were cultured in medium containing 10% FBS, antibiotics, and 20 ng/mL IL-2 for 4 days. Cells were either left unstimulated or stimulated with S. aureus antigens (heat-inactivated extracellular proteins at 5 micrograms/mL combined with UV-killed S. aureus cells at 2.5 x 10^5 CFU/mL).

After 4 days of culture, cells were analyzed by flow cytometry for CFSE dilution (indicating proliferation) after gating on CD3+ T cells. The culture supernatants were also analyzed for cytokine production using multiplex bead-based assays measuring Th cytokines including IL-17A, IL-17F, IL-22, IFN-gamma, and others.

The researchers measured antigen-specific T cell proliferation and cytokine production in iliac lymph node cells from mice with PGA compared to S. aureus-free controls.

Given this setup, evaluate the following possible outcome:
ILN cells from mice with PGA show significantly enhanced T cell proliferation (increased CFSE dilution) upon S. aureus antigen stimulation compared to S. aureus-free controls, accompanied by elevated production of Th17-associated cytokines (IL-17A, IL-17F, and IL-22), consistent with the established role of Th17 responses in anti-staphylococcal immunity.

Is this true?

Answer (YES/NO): NO